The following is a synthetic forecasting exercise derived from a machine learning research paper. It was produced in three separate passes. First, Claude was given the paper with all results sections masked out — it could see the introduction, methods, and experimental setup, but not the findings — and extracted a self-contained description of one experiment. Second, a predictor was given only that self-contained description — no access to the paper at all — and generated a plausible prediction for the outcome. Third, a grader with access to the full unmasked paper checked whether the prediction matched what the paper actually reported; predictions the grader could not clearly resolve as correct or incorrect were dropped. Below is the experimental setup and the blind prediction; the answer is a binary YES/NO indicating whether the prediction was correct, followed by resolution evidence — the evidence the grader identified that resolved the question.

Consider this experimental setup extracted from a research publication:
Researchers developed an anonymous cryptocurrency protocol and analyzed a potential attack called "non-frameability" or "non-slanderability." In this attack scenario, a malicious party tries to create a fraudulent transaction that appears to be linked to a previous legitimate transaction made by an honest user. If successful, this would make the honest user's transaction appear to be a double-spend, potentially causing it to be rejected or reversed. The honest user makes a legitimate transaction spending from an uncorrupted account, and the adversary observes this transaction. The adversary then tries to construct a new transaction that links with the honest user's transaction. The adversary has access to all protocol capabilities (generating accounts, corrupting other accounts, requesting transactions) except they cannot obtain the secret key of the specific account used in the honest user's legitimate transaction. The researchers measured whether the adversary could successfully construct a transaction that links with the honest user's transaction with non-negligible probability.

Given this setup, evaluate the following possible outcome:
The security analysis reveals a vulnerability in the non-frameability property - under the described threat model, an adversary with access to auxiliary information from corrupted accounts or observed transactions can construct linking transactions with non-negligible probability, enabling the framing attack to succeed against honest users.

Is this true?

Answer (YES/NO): NO